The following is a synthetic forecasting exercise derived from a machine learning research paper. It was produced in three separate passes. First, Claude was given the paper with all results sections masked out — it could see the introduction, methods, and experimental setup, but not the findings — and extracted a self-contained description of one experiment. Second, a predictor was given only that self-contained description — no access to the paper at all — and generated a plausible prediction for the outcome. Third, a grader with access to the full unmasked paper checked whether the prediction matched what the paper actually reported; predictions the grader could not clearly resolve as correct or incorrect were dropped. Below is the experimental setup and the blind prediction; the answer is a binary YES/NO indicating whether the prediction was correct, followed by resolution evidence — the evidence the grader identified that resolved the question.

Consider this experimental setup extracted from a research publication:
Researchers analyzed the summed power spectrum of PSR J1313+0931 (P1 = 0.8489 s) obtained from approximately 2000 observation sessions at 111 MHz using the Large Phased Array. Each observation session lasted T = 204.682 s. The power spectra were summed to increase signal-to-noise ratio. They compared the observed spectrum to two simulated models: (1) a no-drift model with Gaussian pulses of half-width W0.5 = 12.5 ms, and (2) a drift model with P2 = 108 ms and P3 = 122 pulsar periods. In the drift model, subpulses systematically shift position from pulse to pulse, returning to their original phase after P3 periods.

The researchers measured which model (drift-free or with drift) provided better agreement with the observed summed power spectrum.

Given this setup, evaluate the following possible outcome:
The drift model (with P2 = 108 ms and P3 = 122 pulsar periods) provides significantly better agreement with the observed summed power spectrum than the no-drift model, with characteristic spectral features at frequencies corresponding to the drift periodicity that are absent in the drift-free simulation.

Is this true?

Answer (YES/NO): NO